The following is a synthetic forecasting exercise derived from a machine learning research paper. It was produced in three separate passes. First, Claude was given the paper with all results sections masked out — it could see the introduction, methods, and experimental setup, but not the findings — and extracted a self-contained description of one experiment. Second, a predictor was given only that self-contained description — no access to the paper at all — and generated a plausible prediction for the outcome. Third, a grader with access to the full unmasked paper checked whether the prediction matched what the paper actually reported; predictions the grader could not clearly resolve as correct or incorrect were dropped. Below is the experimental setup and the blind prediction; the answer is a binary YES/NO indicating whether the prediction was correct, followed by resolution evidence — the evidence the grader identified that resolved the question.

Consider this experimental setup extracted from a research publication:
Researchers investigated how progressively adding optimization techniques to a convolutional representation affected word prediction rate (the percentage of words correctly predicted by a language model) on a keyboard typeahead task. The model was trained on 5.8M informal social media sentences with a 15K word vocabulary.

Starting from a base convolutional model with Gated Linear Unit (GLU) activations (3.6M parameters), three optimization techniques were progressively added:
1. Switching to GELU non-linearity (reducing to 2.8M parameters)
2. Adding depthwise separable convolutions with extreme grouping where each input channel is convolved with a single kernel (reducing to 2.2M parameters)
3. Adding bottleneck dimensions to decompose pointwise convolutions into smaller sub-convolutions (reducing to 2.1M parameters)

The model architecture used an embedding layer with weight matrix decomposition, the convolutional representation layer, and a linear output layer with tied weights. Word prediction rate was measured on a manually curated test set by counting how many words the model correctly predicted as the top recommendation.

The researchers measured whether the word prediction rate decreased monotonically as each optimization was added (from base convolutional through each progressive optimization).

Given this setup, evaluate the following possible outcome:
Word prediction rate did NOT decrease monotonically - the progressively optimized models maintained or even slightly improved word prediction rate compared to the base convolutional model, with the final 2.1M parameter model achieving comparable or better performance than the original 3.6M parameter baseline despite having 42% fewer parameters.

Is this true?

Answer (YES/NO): NO